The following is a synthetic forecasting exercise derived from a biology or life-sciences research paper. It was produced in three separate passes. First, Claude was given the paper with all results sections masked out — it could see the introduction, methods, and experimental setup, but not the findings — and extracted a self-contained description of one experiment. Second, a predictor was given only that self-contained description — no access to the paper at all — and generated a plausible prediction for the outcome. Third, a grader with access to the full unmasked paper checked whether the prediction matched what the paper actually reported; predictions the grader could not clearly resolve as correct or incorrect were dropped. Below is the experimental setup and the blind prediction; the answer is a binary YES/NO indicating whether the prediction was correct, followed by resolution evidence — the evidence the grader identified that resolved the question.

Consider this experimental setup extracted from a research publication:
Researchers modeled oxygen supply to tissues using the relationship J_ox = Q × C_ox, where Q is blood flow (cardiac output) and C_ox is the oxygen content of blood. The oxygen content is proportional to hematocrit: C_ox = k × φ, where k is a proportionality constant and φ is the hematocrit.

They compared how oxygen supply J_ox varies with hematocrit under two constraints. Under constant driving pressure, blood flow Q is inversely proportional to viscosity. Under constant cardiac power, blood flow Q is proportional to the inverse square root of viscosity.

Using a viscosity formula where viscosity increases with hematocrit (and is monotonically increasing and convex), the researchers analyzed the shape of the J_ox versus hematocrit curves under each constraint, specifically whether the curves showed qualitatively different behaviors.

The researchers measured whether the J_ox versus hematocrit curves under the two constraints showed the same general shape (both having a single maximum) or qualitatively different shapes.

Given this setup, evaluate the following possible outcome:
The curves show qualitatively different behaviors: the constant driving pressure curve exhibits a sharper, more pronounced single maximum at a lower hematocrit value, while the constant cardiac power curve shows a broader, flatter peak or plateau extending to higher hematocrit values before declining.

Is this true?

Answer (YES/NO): NO